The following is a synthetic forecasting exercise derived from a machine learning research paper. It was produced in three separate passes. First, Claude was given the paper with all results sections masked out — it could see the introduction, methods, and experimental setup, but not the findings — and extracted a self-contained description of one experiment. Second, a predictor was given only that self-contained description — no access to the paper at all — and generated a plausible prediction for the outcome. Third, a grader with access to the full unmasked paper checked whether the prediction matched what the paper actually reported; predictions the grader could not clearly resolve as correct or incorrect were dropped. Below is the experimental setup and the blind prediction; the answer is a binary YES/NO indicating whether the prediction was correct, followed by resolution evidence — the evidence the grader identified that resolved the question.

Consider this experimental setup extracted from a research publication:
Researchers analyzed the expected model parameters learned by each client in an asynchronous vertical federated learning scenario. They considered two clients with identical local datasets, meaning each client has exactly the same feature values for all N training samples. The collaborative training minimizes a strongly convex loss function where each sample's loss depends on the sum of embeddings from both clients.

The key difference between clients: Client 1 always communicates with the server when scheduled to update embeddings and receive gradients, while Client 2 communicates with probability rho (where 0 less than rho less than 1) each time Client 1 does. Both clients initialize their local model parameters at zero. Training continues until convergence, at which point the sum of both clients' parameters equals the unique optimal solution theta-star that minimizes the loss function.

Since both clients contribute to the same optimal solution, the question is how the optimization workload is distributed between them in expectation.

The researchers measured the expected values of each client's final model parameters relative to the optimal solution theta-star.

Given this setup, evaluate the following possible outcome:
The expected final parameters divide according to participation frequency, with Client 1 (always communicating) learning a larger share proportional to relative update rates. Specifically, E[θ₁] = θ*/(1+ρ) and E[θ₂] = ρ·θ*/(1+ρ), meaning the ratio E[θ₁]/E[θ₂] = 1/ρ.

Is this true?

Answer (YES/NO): YES